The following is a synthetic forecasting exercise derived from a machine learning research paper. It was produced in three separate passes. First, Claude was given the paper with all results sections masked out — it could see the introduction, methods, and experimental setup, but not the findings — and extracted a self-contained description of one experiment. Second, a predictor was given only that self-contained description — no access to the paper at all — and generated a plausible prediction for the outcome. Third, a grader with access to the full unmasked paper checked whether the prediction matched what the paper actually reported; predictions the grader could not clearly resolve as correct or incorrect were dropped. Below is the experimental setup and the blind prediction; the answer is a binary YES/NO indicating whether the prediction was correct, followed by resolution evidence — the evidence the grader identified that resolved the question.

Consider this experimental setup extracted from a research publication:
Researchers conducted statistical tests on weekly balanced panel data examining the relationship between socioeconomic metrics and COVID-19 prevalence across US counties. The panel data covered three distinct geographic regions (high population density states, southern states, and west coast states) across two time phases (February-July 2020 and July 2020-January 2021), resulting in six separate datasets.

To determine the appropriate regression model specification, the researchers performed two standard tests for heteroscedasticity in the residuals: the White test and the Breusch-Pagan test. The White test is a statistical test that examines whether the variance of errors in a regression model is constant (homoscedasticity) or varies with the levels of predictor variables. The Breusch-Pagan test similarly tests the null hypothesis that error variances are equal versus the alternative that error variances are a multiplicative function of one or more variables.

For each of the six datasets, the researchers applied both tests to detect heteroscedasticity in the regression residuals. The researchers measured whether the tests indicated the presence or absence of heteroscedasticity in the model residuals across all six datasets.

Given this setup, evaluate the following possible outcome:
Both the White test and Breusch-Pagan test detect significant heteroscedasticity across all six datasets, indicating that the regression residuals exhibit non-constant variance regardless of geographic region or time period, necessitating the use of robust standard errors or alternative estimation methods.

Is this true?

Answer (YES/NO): YES